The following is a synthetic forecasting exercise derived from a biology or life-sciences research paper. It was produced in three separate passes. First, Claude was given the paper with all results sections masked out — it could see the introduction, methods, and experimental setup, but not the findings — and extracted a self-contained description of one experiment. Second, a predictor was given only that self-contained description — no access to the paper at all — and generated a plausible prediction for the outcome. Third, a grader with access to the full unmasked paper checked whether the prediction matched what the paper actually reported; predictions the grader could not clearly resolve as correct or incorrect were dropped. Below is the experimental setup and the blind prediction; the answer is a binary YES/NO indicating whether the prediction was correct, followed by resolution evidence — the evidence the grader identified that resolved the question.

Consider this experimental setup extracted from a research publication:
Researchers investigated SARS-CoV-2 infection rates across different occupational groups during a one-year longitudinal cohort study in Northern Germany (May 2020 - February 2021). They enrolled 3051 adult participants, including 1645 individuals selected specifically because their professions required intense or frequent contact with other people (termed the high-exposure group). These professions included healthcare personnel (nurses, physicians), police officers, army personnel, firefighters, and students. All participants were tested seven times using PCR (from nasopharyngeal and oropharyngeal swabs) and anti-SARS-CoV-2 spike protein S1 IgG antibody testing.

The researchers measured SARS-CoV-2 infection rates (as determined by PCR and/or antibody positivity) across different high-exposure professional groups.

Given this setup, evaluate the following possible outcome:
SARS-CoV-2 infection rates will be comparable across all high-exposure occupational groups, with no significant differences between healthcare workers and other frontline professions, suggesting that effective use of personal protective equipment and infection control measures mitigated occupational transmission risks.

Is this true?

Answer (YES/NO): NO